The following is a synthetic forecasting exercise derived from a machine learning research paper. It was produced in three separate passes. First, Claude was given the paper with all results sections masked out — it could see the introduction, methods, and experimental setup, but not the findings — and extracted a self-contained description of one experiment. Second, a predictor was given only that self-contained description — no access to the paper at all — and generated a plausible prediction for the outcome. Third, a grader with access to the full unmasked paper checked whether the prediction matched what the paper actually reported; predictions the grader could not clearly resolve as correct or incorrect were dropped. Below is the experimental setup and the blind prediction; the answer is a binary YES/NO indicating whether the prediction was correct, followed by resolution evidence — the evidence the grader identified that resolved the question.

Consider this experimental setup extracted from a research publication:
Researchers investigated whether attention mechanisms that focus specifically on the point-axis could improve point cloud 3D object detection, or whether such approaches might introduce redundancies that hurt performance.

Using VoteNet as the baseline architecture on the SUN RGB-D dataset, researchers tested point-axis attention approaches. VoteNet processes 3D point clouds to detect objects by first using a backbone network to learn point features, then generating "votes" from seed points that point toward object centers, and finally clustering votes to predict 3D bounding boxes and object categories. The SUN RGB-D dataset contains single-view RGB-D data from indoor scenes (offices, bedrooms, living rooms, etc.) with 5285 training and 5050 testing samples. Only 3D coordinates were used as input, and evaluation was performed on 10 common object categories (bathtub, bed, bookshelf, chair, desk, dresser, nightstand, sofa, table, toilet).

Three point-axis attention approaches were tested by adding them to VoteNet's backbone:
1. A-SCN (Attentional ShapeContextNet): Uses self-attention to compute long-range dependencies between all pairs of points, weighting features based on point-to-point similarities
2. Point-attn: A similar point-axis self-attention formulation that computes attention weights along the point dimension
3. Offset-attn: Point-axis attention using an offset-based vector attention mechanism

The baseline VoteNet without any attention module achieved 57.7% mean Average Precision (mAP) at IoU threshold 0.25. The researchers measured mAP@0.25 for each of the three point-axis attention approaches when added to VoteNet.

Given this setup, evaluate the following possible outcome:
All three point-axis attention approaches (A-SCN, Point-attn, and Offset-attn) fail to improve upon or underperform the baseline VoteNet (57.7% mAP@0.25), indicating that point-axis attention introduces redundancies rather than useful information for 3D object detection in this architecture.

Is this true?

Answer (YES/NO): YES